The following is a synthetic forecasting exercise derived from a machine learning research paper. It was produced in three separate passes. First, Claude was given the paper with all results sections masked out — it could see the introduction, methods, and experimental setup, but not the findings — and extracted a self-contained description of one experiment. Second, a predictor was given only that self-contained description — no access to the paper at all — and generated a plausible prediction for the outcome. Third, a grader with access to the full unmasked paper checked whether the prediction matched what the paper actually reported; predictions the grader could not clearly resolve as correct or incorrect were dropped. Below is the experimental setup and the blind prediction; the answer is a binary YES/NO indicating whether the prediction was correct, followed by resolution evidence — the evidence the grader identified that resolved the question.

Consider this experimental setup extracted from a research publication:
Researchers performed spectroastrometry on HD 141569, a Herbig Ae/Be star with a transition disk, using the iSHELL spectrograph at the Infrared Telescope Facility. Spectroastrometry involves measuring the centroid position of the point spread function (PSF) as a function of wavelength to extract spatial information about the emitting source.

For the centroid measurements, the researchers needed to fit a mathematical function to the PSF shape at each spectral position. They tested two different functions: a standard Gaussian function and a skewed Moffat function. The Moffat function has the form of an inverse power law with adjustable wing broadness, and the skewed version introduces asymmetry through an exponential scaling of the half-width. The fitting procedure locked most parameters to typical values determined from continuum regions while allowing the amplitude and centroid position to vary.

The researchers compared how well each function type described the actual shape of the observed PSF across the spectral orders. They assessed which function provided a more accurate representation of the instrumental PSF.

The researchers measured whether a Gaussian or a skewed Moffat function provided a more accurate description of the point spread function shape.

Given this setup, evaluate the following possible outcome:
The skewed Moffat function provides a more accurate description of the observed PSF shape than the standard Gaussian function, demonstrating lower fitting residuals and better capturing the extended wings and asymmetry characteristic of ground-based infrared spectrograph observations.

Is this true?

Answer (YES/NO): YES